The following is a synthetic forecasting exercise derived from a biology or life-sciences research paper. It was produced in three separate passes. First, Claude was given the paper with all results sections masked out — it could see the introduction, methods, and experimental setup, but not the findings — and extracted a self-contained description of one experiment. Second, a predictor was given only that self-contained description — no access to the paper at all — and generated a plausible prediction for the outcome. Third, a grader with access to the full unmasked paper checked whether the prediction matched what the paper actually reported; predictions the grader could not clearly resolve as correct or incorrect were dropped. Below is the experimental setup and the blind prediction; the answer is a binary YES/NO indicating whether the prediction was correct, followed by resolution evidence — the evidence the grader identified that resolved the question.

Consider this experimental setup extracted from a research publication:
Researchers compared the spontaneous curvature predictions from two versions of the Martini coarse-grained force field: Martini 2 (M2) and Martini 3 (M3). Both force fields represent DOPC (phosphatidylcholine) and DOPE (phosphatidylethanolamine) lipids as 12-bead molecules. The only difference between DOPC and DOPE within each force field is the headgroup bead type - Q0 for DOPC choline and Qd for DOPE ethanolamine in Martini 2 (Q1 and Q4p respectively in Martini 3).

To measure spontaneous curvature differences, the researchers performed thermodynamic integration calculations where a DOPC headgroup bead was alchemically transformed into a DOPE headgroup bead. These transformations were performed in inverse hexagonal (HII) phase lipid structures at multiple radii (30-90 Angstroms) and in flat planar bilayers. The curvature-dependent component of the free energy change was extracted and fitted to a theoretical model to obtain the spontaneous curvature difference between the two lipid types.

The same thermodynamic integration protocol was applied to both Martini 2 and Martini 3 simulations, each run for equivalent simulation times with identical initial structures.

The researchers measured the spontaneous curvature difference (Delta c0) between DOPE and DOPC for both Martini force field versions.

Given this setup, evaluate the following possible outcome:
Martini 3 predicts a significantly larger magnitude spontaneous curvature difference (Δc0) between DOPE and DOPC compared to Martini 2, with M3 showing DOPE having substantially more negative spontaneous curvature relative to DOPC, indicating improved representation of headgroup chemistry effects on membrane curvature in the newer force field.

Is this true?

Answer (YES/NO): NO